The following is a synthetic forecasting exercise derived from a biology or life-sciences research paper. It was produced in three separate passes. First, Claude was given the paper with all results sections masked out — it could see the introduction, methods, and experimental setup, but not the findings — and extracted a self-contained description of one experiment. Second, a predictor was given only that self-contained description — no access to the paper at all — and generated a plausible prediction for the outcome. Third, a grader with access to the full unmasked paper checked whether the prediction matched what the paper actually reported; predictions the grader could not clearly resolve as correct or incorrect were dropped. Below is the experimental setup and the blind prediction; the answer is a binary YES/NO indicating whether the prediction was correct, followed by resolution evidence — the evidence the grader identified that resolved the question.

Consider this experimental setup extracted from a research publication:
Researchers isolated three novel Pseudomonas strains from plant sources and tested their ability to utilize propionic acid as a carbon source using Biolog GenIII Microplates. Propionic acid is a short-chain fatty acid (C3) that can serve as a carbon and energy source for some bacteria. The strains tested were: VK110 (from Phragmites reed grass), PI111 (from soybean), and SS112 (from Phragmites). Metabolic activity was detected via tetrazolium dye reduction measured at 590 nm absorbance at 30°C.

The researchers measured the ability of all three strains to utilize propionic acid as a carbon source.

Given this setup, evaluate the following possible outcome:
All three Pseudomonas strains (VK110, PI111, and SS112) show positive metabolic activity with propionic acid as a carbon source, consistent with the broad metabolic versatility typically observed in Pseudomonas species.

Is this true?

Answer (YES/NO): NO